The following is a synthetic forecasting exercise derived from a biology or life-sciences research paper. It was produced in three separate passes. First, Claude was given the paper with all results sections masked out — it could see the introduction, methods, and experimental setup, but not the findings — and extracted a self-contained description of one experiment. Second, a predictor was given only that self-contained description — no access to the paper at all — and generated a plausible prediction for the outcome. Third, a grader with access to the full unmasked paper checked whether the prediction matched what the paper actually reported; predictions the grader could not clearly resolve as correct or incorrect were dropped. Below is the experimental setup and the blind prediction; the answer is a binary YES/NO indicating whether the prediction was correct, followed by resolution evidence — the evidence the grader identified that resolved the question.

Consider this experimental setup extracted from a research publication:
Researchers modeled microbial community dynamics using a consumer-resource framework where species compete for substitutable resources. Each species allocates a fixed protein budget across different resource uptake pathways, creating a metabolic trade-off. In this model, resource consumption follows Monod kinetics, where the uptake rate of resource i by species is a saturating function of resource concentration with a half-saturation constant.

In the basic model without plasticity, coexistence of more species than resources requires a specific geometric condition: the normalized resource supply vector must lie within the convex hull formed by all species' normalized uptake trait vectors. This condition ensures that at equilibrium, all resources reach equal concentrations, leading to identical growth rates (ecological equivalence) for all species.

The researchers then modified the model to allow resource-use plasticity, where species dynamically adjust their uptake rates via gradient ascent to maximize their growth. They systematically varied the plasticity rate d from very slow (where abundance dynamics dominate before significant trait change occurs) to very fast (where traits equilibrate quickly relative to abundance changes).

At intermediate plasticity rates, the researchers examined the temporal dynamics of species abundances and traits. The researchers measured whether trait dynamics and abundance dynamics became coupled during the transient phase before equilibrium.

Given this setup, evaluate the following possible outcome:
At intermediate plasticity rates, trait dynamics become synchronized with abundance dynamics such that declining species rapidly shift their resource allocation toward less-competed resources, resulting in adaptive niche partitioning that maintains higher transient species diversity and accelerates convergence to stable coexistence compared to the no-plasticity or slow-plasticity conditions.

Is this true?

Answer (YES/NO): NO